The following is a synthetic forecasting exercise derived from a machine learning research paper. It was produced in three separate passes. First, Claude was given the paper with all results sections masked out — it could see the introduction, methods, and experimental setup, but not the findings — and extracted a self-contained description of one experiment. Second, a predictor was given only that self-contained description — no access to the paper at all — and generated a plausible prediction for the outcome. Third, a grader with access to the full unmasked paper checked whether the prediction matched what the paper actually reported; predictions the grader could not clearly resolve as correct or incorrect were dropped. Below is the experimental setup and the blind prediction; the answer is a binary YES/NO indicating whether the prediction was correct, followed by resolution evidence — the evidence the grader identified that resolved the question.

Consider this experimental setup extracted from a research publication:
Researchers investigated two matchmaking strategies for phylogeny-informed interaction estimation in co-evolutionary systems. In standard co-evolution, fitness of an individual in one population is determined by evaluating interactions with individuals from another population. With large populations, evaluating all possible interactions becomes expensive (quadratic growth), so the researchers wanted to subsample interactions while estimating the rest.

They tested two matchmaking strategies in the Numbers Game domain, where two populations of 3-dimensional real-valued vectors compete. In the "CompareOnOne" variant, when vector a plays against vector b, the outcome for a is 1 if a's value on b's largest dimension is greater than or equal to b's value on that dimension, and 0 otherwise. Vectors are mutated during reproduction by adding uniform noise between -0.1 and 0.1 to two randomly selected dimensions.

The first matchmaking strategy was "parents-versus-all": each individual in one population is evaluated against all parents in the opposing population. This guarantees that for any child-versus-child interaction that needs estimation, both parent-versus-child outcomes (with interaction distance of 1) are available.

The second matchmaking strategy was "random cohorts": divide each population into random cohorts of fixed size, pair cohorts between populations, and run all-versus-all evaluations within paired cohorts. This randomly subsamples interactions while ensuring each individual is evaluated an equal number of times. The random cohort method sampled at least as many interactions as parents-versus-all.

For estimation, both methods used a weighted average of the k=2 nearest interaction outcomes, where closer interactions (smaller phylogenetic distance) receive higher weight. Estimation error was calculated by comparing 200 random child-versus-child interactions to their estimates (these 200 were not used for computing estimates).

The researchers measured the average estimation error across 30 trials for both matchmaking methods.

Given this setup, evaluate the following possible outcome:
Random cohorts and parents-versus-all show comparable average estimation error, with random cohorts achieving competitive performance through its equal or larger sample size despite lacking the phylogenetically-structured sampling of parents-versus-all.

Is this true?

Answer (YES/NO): NO